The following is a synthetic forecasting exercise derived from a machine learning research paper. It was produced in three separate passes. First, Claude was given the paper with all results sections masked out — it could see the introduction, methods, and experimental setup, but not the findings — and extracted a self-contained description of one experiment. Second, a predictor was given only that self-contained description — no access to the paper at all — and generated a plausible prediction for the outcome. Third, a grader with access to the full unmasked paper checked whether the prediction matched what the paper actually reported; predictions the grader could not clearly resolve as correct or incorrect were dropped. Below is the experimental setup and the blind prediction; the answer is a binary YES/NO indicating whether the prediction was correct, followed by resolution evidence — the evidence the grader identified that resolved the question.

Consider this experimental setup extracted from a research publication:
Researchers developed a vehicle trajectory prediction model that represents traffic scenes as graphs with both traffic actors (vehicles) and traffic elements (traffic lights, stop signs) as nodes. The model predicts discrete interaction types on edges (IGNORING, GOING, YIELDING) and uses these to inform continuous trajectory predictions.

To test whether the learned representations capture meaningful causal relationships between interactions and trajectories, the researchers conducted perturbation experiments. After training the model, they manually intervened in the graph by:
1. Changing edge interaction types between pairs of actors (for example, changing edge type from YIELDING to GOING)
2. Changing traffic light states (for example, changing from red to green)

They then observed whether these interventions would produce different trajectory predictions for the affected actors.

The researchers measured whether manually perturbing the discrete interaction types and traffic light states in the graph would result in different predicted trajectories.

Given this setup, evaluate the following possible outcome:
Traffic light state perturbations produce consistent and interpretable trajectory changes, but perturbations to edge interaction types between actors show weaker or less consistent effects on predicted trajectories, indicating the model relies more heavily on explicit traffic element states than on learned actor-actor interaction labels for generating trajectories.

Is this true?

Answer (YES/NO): NO